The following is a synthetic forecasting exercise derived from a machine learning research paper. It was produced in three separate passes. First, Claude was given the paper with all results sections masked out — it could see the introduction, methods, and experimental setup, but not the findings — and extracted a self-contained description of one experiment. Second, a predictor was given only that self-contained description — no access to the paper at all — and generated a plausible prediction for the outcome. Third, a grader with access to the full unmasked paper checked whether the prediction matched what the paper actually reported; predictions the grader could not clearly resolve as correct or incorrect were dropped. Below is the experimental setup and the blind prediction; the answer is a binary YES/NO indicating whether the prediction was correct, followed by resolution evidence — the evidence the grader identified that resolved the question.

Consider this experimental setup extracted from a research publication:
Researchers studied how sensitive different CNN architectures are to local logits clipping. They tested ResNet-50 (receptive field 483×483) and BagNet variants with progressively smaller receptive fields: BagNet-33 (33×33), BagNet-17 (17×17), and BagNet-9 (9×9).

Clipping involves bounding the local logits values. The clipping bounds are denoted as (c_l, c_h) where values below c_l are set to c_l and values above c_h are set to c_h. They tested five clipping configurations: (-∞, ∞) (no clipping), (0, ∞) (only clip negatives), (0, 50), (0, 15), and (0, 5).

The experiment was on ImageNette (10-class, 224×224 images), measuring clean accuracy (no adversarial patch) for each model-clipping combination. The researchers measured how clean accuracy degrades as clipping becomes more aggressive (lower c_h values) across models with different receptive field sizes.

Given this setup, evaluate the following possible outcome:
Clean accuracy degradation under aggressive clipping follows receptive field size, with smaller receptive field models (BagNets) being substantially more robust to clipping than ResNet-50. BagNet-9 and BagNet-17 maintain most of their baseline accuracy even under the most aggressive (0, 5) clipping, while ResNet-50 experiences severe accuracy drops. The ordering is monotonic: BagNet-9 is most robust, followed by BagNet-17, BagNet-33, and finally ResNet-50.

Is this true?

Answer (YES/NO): NO